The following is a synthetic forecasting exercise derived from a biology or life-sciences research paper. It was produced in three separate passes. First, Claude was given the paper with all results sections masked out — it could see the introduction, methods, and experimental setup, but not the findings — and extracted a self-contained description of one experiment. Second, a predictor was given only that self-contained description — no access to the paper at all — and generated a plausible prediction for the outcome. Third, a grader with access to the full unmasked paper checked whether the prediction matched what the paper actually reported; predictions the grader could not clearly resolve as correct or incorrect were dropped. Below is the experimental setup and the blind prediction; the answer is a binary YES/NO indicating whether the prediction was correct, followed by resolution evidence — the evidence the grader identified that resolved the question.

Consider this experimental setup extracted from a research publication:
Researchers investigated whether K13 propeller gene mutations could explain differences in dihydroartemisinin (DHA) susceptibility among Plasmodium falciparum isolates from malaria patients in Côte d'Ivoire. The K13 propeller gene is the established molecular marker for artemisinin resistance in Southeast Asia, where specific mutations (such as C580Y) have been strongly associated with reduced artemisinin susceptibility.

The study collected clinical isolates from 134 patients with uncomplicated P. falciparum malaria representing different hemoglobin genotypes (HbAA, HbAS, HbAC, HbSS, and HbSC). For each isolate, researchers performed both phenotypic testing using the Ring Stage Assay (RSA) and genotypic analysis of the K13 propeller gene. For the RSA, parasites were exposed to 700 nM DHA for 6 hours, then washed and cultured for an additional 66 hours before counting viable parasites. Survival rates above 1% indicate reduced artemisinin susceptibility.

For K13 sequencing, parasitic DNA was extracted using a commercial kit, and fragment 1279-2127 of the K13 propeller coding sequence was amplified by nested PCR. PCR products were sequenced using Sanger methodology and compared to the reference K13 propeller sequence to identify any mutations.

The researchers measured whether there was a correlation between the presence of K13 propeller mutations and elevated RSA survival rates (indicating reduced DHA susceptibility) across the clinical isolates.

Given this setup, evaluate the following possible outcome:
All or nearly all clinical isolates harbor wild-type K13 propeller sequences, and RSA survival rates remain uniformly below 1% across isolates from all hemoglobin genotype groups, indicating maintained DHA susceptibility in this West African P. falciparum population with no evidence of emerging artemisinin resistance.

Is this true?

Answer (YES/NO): NO